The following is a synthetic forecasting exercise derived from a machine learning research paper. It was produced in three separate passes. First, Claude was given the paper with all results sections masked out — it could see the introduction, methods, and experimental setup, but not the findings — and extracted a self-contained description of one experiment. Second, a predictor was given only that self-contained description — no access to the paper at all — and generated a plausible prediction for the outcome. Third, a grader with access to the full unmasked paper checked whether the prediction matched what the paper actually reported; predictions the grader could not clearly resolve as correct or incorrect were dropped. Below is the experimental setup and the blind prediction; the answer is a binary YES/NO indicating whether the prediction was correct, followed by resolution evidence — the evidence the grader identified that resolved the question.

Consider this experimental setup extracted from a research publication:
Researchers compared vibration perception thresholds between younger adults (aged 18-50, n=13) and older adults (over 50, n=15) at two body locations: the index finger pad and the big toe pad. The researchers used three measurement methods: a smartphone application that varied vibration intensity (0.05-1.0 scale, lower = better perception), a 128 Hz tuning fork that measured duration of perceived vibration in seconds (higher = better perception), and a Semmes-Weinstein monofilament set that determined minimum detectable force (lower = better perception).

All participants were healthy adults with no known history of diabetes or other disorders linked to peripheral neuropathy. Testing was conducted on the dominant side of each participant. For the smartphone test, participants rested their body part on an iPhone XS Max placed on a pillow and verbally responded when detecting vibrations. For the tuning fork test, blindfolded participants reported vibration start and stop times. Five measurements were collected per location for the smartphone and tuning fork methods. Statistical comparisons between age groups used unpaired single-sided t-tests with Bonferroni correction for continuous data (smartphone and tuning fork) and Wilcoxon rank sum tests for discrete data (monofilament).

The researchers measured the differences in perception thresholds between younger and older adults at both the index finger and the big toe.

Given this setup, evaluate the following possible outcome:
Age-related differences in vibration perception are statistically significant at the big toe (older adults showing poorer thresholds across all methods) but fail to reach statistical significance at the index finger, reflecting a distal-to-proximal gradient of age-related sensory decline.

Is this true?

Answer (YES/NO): YES